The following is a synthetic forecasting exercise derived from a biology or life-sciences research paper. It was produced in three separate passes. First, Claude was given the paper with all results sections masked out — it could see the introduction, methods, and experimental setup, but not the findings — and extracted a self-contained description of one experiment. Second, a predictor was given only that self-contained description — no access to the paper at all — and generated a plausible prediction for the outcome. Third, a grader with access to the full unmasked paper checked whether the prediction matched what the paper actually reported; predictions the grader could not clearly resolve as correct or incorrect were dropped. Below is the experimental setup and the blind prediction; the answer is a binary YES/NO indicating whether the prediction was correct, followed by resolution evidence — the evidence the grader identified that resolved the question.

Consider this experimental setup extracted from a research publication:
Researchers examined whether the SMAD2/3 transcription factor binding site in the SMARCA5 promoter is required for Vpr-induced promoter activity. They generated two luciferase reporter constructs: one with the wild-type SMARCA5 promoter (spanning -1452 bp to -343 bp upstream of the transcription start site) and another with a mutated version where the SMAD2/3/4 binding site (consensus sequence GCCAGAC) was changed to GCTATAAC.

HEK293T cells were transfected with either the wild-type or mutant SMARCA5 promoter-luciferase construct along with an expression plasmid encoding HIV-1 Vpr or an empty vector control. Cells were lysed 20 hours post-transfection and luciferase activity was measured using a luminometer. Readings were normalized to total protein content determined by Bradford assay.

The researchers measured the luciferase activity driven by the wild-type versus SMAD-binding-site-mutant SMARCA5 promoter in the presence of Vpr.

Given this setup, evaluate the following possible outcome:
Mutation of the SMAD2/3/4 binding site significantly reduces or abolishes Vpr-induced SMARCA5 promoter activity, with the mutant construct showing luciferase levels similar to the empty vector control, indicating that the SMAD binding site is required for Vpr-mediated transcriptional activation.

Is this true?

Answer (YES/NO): YES